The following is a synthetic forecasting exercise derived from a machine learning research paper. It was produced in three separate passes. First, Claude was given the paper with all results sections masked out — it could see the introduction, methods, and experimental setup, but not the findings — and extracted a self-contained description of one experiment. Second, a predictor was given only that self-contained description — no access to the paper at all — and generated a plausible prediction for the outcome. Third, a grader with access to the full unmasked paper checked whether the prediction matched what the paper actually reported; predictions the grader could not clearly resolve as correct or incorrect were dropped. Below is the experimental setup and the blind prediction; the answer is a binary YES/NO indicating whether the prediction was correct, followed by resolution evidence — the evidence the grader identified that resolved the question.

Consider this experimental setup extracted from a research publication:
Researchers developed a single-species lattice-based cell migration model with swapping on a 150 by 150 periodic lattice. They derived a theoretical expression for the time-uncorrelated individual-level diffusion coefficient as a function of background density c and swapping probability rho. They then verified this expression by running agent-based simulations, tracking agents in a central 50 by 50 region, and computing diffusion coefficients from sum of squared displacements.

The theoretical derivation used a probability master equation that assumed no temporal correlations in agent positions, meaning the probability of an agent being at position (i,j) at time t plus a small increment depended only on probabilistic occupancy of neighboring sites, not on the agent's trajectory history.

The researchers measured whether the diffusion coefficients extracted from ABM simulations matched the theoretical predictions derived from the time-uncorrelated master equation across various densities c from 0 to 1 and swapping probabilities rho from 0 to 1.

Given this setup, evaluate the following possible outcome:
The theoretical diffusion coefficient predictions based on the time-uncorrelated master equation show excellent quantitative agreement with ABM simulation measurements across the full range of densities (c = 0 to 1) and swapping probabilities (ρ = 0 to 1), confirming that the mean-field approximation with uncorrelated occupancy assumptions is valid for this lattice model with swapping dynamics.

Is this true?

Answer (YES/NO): YES